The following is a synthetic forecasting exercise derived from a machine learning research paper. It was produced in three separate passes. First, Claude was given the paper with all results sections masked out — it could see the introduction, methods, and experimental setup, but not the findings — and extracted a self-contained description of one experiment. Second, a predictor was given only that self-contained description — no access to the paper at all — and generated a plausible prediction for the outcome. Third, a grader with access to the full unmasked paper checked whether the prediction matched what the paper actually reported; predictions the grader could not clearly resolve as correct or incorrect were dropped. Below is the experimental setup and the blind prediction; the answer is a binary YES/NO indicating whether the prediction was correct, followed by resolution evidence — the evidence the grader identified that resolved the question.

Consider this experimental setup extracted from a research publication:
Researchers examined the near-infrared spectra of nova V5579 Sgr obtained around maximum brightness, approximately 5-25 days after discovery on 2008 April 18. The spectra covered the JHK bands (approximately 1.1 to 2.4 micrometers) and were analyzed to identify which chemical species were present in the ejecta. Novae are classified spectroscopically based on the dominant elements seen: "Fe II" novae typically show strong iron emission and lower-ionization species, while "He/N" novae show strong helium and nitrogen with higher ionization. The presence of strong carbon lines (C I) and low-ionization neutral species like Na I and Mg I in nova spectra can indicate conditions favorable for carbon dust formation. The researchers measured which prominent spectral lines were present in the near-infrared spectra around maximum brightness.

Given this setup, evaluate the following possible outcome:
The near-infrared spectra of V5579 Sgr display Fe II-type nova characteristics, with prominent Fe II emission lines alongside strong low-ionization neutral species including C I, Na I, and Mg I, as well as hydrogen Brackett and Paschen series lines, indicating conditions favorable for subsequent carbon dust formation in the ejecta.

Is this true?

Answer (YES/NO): NO